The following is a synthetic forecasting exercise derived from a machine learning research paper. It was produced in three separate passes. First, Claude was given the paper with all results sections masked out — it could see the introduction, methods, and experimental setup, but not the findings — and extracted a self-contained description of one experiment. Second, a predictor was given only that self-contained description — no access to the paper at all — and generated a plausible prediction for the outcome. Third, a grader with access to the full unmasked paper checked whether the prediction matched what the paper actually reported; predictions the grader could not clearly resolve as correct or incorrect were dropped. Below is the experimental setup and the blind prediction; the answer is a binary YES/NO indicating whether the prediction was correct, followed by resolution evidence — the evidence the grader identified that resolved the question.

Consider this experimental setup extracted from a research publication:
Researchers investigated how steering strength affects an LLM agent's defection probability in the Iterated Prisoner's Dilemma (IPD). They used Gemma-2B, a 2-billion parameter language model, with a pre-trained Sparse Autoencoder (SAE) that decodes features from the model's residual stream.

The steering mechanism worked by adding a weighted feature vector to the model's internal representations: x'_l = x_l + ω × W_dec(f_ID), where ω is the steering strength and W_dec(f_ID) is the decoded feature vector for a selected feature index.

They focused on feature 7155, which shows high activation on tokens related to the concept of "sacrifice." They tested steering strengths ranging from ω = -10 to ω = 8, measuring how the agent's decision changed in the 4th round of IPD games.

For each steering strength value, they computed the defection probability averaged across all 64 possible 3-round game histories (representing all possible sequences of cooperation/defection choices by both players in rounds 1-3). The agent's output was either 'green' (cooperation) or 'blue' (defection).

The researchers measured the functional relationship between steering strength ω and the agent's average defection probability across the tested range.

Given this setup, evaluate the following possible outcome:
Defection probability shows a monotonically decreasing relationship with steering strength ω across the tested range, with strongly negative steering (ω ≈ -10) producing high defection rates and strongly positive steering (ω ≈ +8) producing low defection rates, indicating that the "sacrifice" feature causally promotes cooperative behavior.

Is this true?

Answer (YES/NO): NO